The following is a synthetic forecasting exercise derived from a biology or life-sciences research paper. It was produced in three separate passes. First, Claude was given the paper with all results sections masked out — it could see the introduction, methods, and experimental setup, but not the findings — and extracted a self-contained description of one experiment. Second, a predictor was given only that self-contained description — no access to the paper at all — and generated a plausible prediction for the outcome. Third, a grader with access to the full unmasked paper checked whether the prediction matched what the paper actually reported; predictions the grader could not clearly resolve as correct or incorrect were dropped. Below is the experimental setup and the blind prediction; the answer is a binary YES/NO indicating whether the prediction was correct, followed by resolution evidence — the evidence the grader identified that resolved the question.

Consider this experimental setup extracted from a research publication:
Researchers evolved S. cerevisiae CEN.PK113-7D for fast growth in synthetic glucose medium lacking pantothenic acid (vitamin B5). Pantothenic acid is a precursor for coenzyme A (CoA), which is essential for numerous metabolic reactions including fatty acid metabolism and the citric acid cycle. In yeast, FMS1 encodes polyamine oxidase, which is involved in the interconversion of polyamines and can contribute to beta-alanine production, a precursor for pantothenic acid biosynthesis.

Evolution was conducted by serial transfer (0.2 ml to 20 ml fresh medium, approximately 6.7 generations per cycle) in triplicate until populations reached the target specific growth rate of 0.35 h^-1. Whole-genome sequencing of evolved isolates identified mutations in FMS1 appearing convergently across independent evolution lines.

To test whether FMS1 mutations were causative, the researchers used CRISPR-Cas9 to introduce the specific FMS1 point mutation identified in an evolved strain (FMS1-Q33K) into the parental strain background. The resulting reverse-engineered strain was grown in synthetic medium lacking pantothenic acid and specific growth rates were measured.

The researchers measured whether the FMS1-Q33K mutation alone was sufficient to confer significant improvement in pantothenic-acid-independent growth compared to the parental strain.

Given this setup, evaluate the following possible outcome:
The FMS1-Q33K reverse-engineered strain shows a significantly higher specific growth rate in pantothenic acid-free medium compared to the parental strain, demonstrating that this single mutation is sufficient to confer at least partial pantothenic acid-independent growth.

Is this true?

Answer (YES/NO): NO